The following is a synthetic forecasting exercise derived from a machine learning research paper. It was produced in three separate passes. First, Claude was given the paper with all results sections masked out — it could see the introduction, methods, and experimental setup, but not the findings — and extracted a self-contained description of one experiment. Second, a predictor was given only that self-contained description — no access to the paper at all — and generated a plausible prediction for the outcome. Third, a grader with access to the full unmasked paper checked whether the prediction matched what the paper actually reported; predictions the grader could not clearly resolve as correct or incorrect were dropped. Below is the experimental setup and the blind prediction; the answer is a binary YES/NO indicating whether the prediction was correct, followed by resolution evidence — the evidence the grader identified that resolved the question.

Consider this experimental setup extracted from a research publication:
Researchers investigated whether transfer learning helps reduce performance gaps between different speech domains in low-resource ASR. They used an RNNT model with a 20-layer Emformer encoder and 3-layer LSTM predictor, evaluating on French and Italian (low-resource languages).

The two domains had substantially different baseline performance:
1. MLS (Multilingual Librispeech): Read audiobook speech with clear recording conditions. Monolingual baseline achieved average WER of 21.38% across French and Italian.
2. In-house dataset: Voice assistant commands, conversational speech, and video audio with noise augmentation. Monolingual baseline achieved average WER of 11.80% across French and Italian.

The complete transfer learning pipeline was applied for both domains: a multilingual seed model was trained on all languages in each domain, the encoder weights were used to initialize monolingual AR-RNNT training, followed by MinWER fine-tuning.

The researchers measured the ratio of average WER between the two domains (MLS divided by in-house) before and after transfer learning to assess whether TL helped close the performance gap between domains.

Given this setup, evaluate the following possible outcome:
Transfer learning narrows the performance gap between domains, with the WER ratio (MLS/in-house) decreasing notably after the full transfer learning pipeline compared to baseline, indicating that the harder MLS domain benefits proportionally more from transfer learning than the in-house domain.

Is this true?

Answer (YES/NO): NO